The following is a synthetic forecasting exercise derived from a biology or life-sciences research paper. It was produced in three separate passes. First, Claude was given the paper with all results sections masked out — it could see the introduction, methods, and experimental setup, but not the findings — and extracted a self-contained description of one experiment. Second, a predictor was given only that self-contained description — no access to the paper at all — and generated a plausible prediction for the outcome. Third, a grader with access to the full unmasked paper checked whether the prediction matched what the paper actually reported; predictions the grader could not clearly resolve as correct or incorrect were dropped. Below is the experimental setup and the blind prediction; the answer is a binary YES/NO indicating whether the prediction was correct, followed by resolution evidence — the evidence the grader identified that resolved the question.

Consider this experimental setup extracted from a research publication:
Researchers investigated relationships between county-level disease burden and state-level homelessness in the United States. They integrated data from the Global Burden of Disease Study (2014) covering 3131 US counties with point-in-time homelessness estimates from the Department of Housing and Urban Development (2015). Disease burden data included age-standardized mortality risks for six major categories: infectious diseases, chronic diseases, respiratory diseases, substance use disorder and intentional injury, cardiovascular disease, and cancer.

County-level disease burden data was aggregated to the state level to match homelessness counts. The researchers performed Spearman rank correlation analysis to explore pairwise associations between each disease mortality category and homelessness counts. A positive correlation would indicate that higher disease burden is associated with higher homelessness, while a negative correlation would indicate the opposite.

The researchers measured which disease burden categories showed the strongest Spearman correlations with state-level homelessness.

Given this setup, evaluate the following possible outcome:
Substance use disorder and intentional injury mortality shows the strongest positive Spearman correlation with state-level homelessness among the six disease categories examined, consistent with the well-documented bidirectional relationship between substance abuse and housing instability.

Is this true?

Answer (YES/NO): NO